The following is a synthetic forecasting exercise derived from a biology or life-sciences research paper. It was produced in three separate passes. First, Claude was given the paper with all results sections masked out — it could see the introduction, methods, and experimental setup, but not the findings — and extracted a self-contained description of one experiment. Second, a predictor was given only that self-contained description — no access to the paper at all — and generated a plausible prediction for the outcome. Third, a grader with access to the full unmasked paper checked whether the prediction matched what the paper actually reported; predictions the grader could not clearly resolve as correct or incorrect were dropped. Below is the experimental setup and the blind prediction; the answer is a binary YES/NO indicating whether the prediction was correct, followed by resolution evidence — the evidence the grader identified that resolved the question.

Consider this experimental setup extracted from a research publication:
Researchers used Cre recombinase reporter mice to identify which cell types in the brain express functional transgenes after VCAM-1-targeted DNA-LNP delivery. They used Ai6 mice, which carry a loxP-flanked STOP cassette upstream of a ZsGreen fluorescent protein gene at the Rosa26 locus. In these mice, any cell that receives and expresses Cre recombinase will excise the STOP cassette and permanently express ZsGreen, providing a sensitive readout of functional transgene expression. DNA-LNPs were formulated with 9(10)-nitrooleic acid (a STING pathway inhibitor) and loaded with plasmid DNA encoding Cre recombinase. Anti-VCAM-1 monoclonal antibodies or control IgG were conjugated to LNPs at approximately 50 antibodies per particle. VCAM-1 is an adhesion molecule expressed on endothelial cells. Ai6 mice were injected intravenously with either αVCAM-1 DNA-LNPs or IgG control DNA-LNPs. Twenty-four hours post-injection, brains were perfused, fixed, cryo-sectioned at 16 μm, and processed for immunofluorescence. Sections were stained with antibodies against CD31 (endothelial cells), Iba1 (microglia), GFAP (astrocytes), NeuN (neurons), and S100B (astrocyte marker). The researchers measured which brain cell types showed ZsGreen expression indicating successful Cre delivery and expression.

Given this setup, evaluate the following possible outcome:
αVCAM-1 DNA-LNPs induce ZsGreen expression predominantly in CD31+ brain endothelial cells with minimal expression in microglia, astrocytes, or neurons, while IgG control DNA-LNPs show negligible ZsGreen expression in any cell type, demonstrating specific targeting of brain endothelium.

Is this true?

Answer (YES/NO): NO